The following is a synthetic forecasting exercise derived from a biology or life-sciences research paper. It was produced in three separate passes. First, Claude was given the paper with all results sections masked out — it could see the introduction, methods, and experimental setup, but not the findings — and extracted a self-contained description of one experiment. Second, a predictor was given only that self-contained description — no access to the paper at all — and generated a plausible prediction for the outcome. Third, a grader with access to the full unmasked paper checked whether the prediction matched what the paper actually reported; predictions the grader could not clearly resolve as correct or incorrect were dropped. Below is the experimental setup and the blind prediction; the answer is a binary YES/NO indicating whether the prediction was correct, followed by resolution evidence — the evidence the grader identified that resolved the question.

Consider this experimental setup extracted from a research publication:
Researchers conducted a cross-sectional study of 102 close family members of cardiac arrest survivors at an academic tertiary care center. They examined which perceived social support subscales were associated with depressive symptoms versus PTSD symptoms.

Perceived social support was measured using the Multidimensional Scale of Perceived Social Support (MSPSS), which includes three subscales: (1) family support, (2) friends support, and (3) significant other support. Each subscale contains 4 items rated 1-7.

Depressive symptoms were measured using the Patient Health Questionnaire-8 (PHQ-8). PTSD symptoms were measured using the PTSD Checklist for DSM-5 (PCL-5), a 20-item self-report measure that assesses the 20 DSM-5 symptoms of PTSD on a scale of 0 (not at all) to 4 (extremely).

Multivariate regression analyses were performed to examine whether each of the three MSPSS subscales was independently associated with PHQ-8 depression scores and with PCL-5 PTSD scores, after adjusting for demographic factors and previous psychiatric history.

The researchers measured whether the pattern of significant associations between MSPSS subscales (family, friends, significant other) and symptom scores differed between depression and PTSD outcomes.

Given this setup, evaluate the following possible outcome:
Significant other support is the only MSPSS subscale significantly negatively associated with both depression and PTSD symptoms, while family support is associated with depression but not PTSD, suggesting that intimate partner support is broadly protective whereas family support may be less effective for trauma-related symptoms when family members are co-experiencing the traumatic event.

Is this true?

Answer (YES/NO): NO